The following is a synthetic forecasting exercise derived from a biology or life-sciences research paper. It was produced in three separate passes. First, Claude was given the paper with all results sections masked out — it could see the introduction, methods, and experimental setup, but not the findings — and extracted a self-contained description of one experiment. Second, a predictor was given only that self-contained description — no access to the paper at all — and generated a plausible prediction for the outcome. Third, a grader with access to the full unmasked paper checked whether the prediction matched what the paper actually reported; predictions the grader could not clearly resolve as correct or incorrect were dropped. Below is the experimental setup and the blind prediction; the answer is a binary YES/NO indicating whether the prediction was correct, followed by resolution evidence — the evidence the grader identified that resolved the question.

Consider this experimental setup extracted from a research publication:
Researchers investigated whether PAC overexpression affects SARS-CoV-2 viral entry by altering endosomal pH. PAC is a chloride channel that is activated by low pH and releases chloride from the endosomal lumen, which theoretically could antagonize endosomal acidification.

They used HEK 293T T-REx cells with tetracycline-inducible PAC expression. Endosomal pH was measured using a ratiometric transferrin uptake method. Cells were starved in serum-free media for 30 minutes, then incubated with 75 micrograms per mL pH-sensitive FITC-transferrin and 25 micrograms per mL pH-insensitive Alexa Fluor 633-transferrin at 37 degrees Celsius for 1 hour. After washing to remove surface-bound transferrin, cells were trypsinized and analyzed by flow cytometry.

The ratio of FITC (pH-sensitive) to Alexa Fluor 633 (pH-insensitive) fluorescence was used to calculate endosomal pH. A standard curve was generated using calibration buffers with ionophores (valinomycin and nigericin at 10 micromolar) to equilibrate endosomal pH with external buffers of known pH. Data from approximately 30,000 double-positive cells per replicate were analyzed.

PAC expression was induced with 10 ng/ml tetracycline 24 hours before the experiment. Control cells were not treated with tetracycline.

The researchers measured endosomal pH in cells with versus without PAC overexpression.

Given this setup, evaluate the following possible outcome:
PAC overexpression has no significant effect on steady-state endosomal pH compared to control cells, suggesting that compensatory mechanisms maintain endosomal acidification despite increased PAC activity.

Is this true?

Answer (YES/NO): NO